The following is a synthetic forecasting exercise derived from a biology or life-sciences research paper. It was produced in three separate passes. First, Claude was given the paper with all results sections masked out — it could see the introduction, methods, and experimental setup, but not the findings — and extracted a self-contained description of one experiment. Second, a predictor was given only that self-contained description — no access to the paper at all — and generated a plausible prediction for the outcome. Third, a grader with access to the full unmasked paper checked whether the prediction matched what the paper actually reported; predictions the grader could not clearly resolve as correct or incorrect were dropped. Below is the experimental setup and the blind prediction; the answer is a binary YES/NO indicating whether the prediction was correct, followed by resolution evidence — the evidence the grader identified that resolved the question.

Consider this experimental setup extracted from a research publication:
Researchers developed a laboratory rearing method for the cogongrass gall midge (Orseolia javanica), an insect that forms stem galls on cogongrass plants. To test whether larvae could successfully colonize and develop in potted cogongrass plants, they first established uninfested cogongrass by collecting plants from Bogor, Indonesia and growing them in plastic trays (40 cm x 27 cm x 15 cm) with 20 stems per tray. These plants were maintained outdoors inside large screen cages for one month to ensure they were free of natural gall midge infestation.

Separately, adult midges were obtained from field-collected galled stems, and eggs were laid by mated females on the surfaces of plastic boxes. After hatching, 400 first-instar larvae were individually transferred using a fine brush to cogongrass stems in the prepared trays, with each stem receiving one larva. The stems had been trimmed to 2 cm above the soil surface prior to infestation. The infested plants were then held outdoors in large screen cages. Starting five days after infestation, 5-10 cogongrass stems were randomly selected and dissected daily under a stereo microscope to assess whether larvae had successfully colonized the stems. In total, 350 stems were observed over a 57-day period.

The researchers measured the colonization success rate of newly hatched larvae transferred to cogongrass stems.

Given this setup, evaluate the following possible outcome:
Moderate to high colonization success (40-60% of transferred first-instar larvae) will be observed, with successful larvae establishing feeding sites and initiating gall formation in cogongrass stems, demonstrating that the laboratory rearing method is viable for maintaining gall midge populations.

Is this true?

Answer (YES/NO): NO